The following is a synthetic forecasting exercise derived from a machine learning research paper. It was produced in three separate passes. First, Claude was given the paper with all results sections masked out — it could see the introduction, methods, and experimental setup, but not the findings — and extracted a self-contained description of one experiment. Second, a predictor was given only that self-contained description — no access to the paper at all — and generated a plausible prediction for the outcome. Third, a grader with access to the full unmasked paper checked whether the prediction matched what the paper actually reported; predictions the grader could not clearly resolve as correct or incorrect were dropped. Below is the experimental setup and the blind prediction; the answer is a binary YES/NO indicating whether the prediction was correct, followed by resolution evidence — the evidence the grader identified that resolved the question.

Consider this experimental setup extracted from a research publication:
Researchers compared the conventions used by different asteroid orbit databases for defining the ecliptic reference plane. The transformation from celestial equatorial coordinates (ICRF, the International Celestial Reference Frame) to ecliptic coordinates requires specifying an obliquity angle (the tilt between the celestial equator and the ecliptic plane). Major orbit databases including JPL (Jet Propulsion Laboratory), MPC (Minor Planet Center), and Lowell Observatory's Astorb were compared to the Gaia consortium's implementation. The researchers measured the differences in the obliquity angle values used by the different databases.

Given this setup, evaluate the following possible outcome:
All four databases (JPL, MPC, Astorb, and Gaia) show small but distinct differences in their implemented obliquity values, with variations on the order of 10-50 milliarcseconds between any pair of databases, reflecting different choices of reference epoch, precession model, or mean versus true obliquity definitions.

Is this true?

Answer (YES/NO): NO